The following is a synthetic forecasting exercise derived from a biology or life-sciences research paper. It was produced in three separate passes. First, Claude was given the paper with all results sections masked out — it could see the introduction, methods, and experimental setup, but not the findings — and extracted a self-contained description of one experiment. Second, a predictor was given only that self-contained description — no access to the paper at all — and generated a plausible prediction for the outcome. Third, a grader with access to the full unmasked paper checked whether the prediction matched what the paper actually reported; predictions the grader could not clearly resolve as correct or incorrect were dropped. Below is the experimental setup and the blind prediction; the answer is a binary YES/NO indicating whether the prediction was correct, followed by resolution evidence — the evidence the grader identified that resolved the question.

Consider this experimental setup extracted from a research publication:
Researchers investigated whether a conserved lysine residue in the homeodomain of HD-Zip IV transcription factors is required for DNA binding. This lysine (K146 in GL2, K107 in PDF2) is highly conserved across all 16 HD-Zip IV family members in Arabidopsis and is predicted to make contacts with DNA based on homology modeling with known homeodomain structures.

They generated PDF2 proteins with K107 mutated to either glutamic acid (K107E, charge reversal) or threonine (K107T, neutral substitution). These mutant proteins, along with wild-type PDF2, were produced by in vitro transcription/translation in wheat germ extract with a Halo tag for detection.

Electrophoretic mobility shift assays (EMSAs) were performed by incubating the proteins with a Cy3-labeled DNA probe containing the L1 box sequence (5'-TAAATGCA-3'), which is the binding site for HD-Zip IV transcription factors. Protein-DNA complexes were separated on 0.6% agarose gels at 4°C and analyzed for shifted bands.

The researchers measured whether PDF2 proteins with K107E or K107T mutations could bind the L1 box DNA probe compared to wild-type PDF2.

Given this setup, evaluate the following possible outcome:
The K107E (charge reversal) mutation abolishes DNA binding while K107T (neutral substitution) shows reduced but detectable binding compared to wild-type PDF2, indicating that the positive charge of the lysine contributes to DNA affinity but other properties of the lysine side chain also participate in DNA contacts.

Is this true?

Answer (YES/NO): YES